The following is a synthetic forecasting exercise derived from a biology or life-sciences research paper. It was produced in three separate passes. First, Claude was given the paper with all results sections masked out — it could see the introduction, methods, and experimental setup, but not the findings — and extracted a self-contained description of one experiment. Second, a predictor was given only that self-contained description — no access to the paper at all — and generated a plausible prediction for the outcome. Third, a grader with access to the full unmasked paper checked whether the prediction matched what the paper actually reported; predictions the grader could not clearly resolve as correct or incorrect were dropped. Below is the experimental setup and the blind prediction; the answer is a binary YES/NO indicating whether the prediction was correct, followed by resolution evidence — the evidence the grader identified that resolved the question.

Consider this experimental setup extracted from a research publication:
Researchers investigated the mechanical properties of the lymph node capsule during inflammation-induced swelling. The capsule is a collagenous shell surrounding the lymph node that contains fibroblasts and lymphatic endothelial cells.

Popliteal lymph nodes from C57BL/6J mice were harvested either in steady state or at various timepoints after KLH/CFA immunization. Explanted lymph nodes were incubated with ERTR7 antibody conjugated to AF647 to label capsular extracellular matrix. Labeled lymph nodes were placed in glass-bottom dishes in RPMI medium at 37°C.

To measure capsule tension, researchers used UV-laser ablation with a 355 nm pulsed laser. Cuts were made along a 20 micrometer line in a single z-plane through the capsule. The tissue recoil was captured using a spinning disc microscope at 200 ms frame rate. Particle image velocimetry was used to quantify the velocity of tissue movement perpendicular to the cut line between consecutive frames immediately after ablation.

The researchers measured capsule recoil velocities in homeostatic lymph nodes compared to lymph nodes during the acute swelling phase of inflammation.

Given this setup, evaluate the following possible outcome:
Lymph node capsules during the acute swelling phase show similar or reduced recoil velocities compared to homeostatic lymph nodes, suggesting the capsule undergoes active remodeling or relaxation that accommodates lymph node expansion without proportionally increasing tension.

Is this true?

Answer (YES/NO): YES